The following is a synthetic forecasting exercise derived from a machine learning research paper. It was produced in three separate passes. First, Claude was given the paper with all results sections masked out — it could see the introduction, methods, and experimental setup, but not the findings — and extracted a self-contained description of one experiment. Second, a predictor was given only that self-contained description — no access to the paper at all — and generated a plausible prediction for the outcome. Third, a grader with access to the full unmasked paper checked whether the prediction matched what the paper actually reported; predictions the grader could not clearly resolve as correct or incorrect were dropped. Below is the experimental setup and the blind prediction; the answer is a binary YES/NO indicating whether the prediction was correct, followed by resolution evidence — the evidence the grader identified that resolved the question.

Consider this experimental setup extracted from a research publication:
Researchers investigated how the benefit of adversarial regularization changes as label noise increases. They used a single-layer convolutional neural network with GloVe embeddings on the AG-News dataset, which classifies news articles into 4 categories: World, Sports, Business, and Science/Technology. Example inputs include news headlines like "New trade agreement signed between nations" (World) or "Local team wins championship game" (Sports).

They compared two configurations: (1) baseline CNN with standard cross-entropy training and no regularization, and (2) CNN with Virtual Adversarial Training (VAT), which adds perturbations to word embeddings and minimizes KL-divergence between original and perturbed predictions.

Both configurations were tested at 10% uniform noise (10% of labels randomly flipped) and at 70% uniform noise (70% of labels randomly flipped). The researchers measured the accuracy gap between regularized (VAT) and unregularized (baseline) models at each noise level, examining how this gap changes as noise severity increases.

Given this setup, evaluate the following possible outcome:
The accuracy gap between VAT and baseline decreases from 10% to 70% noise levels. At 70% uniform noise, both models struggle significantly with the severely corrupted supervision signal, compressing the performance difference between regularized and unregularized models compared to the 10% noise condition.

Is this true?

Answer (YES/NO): NO